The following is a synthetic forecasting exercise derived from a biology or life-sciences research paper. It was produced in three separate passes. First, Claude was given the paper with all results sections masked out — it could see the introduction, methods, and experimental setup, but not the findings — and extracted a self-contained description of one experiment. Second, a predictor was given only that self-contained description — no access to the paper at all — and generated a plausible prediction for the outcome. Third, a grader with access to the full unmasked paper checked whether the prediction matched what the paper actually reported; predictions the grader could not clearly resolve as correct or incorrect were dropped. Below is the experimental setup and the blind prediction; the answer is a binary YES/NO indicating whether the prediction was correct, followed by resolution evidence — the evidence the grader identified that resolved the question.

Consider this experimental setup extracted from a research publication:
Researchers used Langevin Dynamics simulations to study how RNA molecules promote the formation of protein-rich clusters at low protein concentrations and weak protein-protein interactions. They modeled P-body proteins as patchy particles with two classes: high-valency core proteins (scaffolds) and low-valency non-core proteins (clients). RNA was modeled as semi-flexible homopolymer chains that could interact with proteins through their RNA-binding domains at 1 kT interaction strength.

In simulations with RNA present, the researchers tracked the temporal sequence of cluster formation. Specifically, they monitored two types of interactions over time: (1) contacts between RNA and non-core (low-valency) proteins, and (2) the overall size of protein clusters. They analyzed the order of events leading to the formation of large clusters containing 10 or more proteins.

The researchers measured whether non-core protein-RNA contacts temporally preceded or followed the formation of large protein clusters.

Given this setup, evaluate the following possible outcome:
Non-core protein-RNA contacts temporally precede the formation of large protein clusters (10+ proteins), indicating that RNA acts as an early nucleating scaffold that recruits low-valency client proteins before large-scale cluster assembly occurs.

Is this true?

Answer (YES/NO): YES